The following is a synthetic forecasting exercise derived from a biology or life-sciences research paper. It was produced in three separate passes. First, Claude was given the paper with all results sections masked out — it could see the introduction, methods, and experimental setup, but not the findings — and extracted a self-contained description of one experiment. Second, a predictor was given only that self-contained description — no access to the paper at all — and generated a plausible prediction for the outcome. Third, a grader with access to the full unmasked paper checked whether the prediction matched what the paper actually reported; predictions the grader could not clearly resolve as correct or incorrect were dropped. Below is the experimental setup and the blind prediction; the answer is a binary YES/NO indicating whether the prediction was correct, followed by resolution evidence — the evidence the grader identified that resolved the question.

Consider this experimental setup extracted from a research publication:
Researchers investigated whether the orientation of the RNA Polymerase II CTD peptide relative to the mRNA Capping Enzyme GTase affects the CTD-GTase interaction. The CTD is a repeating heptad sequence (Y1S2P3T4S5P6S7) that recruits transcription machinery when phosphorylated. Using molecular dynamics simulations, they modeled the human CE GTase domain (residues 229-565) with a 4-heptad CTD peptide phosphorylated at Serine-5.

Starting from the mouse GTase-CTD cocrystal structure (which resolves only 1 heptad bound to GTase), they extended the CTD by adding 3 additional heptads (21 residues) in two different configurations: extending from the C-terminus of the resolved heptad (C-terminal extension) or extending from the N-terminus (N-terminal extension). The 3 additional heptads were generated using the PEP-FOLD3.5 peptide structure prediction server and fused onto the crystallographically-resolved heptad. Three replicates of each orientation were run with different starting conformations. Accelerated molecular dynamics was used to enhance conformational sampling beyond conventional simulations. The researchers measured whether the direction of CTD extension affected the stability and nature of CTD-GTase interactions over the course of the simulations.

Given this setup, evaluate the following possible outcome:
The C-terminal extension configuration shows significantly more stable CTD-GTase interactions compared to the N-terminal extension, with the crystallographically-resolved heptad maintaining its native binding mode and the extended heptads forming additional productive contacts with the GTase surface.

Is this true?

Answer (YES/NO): NO